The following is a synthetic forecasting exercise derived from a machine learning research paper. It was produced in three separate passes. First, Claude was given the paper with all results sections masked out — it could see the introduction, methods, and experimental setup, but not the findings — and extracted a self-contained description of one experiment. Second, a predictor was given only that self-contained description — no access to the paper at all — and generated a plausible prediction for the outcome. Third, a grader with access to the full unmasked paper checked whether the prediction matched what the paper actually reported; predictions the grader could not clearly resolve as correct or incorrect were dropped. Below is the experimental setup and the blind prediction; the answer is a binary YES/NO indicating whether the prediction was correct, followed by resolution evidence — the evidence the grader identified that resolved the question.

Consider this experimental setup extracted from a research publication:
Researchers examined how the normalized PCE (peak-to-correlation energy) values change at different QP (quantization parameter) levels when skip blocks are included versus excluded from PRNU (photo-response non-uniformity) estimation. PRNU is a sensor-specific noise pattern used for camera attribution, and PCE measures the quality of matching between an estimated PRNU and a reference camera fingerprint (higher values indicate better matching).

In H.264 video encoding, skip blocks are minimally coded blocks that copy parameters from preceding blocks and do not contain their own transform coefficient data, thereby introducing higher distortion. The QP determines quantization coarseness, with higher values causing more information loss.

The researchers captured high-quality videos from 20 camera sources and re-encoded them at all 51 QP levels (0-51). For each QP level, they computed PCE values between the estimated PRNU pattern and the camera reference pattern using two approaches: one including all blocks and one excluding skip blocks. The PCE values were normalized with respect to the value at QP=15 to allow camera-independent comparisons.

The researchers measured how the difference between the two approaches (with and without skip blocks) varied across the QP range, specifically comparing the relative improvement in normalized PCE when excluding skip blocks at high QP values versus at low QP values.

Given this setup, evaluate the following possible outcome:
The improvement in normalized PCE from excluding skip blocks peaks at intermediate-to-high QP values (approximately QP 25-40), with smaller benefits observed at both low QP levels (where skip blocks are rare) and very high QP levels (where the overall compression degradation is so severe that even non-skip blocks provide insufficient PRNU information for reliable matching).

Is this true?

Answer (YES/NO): NO